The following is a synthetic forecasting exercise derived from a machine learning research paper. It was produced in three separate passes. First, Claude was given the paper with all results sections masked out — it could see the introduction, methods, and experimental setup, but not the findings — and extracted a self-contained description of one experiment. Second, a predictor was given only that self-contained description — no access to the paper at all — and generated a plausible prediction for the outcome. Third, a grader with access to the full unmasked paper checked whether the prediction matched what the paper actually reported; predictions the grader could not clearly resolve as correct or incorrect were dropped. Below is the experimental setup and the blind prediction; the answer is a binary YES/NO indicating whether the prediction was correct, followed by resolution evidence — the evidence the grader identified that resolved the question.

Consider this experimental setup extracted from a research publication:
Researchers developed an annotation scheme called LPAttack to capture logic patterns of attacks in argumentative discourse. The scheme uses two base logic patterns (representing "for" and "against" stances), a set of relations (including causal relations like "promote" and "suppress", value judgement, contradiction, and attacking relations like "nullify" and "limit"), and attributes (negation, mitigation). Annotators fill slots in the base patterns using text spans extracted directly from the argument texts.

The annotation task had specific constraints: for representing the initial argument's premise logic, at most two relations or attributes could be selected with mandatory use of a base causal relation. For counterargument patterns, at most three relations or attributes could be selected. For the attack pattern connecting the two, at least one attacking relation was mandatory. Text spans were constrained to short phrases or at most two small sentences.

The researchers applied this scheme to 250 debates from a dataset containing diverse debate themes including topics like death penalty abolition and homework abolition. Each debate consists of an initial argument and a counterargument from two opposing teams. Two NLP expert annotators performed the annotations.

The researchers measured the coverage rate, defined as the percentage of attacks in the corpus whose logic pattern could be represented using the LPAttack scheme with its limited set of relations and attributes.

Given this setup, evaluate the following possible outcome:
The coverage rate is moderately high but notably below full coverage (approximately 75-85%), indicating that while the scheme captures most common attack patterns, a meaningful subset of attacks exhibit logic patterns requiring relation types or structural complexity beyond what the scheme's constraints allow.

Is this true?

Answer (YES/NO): NO